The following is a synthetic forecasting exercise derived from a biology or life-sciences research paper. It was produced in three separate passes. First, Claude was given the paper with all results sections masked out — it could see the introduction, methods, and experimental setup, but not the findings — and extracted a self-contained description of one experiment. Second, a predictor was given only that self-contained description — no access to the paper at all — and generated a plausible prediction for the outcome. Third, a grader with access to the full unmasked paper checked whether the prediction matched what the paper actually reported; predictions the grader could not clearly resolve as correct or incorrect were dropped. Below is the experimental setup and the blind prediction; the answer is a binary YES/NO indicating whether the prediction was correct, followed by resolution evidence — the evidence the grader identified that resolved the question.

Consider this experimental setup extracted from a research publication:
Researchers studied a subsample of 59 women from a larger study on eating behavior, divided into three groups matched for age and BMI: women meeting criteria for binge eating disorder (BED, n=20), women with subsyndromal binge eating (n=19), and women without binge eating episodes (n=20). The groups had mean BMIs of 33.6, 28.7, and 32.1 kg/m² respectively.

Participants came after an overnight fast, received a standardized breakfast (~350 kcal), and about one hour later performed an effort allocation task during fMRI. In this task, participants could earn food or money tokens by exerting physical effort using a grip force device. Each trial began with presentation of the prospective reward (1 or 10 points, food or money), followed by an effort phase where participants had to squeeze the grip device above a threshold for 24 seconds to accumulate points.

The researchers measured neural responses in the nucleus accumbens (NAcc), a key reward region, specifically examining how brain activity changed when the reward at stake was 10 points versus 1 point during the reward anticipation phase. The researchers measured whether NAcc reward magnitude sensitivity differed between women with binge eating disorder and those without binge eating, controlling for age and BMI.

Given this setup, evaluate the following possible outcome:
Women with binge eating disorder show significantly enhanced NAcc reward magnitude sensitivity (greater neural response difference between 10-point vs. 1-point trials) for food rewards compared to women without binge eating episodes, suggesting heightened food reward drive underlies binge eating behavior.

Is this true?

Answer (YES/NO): NO